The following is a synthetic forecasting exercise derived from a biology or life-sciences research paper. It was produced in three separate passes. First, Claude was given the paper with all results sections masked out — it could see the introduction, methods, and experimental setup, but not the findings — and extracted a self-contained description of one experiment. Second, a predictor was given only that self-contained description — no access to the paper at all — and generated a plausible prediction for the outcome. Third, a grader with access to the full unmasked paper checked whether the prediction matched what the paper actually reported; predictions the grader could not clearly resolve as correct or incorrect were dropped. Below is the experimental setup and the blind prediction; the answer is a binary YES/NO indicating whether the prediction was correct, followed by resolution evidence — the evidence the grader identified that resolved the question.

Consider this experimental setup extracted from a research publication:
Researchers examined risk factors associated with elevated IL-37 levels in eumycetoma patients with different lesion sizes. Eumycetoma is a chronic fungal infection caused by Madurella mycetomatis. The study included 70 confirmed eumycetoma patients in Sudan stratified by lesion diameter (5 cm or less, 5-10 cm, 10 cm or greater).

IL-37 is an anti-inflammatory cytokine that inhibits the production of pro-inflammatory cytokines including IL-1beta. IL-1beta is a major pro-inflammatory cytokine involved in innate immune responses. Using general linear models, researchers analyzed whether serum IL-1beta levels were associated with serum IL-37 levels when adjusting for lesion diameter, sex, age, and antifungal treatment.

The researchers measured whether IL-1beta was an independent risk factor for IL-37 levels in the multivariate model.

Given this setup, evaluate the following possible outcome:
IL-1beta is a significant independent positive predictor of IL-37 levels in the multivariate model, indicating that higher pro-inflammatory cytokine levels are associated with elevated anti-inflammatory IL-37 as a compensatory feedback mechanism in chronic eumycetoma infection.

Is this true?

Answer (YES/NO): NO